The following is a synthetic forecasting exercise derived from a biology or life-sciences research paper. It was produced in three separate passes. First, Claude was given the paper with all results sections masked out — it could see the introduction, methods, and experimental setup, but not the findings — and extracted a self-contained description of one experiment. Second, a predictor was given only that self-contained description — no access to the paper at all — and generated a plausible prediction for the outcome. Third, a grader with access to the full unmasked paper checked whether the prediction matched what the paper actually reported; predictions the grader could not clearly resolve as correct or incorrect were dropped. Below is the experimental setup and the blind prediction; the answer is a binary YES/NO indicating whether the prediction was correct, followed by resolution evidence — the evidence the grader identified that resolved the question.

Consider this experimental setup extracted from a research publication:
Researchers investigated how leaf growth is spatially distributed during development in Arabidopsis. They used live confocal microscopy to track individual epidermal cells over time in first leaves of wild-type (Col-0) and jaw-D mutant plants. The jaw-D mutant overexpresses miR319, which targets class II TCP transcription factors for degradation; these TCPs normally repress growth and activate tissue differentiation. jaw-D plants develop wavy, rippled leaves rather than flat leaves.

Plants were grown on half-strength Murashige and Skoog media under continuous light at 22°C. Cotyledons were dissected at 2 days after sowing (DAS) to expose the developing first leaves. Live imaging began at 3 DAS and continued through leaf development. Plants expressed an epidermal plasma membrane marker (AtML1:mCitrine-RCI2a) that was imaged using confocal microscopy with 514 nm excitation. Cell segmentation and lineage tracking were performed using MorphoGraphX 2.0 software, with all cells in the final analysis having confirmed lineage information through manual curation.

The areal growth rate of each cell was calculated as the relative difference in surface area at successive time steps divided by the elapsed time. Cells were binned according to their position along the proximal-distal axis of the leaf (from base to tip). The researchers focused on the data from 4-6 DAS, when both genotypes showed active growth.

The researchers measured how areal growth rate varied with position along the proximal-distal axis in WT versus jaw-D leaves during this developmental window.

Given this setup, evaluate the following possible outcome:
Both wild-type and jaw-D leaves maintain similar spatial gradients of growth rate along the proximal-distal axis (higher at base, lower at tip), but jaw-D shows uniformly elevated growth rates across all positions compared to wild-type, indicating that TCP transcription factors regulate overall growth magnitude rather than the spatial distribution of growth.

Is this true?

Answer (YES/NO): NO